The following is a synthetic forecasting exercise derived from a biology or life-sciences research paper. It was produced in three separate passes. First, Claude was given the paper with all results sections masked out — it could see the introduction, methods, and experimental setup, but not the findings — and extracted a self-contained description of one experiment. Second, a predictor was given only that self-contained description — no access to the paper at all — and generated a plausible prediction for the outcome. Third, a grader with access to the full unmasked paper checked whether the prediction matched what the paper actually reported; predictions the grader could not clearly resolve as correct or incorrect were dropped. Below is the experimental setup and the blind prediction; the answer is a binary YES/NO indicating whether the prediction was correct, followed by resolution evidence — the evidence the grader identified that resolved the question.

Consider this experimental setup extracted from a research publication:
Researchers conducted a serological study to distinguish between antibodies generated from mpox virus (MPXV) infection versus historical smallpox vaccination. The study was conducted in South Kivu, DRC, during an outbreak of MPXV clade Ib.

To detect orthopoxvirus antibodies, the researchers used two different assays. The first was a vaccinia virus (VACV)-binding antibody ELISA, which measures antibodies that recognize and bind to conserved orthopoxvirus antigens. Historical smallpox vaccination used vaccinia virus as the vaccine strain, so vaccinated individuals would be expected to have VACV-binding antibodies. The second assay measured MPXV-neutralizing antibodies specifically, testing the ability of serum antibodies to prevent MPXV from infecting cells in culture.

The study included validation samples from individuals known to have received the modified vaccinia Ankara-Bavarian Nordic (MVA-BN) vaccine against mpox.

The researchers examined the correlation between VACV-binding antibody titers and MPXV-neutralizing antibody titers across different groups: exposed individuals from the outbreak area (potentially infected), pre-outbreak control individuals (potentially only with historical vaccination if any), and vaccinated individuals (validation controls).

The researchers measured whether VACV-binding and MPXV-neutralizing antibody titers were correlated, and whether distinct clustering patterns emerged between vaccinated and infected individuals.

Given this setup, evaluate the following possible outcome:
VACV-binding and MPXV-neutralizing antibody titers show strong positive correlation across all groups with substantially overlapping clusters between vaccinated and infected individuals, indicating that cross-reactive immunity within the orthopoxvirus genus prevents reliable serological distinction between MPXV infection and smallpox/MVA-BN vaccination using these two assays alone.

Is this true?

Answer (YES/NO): NO